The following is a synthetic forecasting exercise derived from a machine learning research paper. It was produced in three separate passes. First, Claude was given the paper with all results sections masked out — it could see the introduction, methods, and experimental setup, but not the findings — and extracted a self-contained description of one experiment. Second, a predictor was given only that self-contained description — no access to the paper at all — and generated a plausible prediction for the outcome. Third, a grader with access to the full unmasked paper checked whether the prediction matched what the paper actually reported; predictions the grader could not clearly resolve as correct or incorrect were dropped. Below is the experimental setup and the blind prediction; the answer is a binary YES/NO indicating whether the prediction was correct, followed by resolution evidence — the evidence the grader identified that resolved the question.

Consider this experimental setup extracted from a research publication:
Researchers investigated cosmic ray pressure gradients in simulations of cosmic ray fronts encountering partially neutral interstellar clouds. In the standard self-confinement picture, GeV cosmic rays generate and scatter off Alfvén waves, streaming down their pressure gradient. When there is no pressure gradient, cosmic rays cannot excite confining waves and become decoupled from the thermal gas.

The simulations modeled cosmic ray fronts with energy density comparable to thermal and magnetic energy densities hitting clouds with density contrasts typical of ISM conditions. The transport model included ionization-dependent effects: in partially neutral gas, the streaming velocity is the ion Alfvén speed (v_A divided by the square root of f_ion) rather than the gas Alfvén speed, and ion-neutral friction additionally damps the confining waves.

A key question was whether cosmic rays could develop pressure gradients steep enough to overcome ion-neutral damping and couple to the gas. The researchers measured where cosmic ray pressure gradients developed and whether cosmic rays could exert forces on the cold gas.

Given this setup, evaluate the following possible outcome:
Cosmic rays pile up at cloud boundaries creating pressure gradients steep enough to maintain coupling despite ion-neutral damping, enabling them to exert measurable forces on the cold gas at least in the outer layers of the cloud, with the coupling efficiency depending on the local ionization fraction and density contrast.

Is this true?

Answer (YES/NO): YES